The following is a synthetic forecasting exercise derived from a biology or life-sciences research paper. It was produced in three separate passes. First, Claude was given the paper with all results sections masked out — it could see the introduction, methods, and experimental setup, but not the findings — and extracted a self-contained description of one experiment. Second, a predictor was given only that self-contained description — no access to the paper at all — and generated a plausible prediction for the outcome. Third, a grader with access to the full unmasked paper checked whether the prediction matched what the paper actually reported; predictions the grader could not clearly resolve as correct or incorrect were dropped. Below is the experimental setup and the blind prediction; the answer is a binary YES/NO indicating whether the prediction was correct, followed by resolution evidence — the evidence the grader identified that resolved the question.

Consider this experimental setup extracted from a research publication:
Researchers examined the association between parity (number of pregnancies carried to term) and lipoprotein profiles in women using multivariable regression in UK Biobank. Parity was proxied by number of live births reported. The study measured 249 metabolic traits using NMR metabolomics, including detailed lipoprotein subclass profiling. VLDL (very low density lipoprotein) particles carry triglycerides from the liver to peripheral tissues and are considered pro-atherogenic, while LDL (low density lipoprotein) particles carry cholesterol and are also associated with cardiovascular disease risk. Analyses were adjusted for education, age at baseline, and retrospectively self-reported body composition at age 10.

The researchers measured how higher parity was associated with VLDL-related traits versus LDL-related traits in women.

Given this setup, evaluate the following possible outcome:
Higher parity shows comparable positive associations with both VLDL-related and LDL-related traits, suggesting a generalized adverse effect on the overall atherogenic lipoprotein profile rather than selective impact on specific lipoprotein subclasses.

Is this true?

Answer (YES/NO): NO